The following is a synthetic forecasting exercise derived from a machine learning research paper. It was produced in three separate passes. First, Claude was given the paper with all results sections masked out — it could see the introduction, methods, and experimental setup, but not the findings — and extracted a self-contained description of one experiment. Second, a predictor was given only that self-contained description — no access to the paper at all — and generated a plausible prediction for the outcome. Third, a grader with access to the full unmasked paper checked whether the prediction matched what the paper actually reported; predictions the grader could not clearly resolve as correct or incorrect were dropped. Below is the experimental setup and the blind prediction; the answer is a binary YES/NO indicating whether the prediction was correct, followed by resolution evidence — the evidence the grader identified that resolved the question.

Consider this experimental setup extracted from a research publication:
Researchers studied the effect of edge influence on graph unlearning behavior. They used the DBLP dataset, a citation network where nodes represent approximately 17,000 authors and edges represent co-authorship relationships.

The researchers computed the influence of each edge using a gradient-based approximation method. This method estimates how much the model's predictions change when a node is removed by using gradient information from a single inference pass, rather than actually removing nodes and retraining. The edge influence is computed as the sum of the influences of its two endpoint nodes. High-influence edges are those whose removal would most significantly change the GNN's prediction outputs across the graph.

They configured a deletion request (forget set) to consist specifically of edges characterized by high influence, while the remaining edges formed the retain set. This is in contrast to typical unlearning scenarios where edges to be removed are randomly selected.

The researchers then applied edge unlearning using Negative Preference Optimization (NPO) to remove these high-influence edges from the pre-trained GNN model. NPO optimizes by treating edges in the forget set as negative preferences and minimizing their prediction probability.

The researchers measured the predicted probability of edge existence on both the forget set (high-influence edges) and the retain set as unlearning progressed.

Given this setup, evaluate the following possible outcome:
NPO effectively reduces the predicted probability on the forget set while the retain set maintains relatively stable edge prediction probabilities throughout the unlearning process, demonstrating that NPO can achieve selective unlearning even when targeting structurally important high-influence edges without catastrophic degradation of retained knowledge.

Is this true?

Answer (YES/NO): YES